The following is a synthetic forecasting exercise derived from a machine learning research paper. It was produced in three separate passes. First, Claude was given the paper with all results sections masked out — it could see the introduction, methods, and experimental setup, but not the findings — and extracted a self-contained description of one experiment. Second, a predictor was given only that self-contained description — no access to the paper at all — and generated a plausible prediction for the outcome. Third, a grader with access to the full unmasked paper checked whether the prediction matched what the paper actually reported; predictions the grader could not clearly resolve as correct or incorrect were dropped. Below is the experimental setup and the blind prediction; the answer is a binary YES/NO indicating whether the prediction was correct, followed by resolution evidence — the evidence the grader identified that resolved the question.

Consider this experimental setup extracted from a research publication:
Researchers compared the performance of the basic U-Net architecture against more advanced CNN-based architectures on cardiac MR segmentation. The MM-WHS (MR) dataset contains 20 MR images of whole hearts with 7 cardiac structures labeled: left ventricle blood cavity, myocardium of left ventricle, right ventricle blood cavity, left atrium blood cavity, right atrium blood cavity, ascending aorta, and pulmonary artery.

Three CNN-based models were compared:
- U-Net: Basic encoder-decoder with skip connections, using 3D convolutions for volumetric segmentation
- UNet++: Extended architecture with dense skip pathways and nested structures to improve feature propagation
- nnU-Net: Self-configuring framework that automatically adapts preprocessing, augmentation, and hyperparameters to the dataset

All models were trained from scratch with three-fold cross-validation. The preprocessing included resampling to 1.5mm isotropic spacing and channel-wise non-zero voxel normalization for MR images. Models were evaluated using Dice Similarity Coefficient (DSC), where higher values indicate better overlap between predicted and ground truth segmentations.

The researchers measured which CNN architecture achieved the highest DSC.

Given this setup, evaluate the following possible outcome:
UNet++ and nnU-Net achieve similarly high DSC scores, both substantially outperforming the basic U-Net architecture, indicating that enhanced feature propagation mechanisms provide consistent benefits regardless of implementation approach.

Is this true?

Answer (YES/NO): YES